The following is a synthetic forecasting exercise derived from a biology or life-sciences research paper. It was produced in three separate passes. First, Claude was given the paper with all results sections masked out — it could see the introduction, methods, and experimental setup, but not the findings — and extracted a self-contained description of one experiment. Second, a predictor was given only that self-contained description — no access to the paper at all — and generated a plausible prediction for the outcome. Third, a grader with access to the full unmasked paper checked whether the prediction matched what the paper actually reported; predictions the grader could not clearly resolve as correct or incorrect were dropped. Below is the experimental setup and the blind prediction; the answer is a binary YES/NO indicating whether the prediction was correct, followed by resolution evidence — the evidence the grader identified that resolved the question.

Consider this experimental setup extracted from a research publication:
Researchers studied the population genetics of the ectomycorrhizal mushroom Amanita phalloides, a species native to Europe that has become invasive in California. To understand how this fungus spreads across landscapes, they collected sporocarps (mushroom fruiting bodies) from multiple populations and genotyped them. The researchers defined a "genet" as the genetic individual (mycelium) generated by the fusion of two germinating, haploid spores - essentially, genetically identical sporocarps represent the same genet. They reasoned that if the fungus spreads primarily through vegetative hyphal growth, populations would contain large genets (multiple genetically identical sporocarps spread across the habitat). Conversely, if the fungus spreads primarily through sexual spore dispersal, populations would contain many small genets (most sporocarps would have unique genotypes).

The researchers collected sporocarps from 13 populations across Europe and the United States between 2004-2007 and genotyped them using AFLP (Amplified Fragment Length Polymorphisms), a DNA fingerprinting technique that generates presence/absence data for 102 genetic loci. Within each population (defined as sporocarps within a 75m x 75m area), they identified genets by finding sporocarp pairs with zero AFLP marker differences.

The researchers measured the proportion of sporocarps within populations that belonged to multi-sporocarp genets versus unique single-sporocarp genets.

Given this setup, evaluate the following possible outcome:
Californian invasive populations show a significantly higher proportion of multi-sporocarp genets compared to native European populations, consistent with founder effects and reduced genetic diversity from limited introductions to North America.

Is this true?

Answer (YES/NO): NO